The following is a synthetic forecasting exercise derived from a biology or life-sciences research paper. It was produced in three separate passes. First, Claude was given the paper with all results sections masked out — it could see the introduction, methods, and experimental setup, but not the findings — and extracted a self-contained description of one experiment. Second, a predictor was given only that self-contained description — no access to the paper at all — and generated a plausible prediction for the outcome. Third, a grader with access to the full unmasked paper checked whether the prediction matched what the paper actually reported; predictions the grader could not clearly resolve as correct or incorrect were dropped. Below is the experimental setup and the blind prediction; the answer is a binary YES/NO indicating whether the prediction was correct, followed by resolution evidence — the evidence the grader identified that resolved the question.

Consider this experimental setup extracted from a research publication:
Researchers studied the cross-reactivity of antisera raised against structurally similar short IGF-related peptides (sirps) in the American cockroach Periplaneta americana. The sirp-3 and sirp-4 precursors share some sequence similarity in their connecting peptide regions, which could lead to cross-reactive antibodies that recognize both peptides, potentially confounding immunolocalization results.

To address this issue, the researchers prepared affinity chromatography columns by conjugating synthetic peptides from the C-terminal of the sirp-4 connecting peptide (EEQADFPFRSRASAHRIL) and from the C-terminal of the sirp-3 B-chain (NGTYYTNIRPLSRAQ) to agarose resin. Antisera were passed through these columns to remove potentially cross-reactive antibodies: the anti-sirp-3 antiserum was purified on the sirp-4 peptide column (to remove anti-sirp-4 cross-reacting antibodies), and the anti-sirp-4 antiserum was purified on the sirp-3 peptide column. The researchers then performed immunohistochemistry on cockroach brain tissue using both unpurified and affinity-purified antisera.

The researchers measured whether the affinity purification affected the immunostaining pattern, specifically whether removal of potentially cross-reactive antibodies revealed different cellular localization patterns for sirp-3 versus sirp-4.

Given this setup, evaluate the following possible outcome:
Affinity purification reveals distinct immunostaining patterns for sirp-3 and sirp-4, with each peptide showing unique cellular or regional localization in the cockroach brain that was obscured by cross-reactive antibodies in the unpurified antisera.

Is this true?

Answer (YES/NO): NO